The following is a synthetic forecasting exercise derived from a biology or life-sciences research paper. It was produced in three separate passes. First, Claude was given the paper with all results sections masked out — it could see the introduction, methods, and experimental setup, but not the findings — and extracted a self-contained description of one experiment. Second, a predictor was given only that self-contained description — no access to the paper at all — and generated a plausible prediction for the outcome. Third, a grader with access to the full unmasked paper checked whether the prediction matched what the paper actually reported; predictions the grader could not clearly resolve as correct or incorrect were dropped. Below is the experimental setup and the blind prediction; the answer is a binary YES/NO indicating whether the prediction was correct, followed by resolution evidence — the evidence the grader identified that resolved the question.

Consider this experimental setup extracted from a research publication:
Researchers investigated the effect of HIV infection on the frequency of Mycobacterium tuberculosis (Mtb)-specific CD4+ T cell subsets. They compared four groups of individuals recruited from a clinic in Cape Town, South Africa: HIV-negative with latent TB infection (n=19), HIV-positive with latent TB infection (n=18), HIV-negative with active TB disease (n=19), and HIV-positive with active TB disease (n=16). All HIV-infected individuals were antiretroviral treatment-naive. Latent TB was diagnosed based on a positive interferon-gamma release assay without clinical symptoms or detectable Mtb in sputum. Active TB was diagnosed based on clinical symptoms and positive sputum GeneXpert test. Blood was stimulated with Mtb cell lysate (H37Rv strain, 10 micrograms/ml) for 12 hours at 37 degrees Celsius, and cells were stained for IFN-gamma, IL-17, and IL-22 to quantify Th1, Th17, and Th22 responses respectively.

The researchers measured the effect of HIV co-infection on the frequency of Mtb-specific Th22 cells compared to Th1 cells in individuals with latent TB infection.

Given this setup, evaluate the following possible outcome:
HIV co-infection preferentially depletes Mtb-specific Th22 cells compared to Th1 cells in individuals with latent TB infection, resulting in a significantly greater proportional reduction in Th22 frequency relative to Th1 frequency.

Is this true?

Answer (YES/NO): NO